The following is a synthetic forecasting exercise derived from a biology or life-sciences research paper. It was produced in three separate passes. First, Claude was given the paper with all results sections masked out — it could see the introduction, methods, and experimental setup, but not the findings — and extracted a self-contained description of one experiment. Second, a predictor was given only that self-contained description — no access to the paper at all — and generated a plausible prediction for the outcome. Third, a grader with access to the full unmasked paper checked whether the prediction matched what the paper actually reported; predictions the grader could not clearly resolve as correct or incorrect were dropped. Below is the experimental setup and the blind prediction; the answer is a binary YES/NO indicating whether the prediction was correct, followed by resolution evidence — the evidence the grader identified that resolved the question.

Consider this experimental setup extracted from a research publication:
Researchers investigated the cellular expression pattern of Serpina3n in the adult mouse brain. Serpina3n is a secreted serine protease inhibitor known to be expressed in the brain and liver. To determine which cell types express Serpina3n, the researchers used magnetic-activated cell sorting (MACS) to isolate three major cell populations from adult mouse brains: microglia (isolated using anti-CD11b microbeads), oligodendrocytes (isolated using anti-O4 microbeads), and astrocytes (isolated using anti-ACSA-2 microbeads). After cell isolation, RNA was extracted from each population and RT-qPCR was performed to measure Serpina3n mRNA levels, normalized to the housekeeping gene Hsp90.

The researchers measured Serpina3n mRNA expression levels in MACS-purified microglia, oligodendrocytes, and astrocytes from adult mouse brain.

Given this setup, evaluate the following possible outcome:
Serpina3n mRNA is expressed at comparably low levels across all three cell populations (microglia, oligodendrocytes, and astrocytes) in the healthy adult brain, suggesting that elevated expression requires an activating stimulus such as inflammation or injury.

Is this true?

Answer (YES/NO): NO